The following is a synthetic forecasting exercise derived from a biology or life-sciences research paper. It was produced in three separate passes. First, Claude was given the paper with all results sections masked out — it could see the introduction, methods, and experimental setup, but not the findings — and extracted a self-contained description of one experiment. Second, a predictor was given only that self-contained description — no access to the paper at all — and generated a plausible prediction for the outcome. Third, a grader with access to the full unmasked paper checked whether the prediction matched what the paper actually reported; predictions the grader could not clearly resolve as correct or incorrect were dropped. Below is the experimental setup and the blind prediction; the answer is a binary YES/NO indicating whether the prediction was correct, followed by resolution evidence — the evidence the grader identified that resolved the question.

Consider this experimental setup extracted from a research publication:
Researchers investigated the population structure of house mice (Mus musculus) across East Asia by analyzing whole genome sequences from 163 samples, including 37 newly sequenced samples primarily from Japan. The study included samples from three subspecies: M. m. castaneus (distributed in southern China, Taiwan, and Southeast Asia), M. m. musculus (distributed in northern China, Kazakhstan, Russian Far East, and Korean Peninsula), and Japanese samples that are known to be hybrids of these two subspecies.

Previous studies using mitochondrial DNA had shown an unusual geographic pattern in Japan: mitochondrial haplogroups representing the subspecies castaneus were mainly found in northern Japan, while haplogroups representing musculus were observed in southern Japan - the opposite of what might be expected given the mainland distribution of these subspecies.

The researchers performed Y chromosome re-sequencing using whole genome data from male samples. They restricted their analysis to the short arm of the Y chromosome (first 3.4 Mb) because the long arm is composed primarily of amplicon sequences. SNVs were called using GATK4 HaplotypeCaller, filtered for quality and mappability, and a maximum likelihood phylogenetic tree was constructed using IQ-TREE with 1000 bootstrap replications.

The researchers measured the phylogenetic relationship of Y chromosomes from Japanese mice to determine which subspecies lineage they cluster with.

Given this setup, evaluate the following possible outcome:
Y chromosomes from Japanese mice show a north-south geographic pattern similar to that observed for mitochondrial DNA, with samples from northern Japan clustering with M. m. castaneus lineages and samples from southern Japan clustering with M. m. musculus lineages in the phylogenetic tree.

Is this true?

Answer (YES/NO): NO